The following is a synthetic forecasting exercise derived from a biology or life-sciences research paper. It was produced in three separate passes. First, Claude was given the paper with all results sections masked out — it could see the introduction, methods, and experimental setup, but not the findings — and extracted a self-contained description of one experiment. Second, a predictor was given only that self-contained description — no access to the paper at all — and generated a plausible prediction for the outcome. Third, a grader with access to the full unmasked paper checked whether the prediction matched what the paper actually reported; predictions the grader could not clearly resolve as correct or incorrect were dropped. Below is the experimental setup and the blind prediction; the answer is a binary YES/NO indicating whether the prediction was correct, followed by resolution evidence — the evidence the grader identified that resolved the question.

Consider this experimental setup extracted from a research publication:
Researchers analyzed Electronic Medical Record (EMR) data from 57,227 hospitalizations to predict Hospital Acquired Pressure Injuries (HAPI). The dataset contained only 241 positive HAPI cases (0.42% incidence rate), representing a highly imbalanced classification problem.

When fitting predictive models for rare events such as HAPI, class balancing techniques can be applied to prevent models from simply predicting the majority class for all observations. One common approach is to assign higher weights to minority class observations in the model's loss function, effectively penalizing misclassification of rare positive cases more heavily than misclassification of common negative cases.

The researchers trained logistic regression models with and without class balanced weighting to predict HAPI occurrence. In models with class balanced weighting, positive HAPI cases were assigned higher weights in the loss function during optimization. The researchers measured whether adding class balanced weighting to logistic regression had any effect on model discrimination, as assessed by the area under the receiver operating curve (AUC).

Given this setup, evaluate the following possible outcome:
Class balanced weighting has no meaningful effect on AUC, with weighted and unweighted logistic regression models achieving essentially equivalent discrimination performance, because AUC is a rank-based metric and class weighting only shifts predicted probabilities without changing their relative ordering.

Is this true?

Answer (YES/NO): NO